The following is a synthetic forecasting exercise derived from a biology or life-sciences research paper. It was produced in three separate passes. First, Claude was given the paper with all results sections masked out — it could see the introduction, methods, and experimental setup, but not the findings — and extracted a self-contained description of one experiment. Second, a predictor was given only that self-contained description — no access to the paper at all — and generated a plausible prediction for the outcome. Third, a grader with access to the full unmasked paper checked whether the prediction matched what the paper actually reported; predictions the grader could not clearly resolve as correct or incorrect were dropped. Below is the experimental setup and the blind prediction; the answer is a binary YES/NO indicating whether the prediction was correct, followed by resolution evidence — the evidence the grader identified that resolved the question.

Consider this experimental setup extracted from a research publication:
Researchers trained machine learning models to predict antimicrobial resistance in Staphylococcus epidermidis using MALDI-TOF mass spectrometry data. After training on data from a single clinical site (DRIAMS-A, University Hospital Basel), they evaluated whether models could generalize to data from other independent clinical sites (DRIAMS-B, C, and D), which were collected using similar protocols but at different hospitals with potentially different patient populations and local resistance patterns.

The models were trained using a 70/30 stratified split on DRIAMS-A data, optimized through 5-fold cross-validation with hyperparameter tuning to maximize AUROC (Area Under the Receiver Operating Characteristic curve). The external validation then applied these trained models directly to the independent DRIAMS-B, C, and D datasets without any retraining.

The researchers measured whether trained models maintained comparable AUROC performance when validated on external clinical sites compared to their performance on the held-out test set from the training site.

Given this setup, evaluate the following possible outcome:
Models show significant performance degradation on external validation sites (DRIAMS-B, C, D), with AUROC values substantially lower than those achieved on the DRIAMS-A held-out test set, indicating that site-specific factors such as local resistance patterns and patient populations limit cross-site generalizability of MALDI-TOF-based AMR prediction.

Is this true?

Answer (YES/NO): NO